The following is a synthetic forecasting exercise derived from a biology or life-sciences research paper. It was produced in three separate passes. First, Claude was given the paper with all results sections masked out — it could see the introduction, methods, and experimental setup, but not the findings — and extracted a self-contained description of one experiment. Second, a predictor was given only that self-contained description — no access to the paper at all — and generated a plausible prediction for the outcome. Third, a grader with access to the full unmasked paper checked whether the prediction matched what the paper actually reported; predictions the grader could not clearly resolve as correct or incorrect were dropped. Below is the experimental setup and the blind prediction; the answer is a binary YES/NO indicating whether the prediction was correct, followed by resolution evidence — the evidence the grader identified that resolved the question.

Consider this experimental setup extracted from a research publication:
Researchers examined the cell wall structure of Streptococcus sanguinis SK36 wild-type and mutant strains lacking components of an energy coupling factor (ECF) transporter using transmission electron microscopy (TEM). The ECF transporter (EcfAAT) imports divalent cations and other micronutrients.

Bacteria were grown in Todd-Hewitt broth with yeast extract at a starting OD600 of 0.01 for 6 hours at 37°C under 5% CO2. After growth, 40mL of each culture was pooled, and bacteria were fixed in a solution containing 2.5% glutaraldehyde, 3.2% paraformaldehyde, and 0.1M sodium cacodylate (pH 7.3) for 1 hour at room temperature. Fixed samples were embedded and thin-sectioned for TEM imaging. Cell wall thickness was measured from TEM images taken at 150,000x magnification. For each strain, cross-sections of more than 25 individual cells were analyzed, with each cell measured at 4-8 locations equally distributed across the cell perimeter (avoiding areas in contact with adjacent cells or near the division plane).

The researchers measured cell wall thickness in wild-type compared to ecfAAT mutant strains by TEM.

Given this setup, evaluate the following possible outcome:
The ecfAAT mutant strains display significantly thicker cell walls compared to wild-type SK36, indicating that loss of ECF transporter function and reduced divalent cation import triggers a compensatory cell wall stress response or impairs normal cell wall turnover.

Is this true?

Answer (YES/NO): NO